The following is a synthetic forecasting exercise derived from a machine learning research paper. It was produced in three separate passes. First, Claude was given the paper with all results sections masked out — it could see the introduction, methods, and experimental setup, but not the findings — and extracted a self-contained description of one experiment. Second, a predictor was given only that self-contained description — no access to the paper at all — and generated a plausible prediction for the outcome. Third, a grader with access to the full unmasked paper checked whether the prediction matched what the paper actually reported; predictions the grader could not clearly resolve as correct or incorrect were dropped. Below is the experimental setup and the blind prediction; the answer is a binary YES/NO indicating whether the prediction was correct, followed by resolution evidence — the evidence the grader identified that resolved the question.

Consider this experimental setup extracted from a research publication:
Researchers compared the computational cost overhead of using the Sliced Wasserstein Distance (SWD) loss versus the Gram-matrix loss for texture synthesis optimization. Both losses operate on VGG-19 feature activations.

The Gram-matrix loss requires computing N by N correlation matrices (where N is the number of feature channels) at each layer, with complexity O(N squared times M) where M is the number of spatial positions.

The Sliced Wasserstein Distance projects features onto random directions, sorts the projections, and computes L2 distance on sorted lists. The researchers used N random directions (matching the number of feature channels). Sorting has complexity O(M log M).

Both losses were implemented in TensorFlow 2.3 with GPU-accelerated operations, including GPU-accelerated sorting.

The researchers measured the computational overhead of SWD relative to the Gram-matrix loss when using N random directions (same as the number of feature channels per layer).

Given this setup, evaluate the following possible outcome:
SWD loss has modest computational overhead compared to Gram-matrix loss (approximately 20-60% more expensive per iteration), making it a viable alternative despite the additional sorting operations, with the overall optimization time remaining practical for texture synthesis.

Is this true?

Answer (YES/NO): NO